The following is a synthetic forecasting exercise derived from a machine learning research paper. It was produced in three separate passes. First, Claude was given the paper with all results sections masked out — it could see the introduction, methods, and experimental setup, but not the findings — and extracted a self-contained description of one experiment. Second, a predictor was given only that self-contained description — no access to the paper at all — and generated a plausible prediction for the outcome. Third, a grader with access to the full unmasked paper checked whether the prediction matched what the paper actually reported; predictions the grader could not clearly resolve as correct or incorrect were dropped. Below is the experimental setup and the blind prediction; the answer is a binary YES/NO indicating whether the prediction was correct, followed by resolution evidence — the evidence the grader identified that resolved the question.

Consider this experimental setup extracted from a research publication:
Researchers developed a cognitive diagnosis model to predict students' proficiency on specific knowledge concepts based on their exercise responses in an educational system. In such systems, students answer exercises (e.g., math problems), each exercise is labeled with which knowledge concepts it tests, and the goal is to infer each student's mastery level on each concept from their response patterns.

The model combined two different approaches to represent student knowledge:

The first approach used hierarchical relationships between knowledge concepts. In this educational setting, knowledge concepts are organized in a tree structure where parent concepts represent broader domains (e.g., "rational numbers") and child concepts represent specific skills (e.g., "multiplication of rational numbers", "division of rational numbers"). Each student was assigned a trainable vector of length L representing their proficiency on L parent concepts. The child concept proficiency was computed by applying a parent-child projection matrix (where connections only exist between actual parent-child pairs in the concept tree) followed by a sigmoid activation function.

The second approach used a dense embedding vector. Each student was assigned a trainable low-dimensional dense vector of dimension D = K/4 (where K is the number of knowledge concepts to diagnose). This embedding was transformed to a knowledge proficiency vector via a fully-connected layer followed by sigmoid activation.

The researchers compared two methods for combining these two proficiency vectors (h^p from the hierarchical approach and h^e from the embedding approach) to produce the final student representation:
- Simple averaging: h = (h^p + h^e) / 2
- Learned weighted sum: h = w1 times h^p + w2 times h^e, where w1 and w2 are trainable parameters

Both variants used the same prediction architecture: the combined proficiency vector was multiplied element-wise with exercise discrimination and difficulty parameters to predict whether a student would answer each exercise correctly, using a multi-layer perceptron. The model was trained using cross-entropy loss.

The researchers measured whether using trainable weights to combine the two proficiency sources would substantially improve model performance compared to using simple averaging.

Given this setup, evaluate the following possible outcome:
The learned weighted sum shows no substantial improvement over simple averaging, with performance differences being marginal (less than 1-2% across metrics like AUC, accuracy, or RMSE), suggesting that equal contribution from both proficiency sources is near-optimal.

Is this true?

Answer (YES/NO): YES